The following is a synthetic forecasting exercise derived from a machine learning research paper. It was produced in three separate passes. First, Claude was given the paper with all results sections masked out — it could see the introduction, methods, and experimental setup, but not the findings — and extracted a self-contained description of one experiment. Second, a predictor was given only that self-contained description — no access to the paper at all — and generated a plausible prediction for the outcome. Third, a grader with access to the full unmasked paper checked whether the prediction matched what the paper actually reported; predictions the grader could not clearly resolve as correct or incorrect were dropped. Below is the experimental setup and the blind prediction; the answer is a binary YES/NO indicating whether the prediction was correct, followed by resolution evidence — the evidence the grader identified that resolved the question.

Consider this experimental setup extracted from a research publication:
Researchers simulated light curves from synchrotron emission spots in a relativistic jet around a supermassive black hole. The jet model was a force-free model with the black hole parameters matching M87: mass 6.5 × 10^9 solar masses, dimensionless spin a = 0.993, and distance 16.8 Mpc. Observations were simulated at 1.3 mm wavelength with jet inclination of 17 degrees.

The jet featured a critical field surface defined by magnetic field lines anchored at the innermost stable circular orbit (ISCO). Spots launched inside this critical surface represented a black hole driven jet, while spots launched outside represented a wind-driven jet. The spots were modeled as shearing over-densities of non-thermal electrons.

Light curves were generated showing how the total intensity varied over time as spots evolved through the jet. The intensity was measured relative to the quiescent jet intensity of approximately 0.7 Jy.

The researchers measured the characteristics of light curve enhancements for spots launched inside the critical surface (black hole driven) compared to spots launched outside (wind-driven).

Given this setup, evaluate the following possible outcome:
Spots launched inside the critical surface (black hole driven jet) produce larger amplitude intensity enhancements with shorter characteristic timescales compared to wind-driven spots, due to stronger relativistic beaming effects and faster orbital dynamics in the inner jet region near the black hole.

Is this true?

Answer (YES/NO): YES